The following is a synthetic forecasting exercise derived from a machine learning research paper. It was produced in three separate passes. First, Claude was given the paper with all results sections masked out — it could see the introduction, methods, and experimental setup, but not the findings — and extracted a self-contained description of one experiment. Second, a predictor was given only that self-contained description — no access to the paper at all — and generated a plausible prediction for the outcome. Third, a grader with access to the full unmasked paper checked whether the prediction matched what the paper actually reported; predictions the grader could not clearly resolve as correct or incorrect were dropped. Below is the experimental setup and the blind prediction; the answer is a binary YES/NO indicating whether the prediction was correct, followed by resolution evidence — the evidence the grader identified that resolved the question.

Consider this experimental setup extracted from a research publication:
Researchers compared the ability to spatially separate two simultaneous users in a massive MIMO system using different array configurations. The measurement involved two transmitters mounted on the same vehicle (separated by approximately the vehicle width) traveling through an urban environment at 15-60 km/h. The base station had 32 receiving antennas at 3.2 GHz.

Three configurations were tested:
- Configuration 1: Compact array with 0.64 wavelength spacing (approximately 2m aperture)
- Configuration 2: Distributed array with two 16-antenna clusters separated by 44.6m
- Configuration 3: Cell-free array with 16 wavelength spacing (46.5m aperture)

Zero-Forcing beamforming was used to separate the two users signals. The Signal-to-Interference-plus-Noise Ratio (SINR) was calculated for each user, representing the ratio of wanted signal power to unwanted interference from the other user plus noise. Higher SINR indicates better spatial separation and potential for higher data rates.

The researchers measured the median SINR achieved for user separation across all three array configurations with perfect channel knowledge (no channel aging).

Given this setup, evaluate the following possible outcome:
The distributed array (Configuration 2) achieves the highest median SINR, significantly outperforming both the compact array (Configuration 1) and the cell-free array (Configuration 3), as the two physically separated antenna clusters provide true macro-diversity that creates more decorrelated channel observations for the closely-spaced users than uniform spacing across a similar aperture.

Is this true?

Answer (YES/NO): NO